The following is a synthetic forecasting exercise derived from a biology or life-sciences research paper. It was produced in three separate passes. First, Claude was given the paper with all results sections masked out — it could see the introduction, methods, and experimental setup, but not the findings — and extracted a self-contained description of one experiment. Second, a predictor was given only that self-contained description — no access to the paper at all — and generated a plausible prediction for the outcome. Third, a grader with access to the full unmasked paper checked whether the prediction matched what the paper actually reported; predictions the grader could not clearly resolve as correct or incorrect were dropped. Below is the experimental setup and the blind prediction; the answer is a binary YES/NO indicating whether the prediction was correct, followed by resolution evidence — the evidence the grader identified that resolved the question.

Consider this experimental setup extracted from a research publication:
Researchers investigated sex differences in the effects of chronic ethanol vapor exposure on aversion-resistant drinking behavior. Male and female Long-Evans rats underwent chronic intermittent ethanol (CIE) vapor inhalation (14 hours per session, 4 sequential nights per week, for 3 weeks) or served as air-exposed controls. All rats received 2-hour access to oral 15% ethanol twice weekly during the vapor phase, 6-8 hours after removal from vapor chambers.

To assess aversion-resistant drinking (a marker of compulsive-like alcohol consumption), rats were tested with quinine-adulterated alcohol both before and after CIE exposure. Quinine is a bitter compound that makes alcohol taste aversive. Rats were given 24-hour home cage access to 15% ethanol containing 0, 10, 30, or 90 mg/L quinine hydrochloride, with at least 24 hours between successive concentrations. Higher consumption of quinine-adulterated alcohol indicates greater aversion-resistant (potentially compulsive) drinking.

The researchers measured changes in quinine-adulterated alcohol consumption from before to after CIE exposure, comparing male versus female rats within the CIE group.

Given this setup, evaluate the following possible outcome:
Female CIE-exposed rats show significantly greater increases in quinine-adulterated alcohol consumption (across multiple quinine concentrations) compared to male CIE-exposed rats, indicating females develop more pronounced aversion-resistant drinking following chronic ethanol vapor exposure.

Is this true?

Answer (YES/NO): NO